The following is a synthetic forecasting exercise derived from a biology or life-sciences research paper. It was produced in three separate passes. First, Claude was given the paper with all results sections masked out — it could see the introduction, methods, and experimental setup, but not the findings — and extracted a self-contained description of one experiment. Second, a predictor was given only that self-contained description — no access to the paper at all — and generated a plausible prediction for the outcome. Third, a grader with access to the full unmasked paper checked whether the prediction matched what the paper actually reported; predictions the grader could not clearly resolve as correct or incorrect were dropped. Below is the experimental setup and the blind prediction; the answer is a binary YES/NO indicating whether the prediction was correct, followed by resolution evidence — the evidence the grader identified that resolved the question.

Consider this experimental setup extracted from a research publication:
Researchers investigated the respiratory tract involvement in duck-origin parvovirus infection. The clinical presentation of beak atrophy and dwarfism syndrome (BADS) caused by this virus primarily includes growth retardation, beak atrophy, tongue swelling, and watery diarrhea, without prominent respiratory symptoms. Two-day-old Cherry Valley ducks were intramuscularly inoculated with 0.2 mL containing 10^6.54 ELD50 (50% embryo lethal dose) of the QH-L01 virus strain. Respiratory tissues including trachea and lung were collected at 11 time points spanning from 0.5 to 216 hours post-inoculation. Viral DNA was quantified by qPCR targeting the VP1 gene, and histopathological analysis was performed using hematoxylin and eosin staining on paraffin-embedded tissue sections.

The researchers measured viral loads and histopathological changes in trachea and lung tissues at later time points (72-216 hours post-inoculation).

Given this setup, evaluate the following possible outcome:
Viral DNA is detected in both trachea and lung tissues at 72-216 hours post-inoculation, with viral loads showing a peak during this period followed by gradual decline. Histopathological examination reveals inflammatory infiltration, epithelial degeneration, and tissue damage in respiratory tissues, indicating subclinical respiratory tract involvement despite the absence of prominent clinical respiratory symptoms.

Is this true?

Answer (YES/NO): NO